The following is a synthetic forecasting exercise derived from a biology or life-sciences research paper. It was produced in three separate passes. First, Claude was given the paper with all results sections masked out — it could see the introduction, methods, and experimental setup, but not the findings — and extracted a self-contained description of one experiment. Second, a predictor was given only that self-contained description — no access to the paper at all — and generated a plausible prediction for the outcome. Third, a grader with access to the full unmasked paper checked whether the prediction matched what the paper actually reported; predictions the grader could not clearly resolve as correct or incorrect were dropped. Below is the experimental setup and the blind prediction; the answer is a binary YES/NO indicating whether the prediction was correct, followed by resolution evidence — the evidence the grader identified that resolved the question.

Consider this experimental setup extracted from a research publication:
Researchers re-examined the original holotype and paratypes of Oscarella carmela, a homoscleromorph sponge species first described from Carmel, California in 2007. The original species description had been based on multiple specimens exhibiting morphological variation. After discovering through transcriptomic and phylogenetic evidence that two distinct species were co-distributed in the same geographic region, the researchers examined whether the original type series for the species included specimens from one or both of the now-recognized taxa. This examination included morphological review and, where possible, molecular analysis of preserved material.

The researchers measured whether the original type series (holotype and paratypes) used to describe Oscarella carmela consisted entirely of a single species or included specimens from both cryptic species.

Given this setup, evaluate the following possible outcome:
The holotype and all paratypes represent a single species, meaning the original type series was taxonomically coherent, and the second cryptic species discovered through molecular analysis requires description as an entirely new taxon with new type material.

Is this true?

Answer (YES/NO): NO